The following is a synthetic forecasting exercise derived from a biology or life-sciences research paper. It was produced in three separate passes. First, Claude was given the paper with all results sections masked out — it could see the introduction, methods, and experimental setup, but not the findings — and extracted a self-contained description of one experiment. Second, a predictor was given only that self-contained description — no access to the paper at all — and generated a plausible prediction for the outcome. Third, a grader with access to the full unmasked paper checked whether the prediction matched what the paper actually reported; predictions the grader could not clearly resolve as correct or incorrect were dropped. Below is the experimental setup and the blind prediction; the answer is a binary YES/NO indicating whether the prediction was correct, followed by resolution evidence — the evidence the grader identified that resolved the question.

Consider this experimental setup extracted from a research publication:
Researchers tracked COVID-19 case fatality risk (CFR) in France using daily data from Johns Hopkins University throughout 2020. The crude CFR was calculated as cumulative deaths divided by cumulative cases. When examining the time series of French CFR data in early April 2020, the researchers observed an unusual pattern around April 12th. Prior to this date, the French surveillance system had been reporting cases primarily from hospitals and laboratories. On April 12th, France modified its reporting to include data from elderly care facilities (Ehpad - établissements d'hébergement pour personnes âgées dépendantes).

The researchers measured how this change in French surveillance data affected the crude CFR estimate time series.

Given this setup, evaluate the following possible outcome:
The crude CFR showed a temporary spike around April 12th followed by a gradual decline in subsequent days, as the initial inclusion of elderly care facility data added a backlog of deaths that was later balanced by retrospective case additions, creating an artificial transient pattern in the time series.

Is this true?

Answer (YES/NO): NO